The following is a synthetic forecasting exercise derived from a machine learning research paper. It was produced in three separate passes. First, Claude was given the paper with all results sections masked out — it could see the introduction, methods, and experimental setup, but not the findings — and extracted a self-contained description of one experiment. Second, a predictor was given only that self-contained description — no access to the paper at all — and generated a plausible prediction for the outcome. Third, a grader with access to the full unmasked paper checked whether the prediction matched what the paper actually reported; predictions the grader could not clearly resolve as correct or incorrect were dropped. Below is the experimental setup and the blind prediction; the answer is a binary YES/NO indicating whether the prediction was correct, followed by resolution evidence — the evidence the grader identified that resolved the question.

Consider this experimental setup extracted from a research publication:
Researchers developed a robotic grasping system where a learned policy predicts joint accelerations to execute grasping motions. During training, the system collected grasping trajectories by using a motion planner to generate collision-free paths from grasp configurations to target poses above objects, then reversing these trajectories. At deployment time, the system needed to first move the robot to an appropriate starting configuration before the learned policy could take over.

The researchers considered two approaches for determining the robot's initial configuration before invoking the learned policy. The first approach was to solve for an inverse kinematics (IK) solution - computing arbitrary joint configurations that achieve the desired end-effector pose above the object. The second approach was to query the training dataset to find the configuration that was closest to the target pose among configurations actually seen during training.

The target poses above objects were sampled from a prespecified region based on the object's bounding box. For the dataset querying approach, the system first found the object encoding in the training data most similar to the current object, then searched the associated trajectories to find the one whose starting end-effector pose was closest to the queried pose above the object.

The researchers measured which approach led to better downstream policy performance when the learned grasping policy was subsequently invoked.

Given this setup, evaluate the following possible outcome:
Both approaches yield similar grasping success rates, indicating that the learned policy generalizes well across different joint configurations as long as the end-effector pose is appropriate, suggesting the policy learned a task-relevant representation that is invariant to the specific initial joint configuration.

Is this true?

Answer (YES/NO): NO